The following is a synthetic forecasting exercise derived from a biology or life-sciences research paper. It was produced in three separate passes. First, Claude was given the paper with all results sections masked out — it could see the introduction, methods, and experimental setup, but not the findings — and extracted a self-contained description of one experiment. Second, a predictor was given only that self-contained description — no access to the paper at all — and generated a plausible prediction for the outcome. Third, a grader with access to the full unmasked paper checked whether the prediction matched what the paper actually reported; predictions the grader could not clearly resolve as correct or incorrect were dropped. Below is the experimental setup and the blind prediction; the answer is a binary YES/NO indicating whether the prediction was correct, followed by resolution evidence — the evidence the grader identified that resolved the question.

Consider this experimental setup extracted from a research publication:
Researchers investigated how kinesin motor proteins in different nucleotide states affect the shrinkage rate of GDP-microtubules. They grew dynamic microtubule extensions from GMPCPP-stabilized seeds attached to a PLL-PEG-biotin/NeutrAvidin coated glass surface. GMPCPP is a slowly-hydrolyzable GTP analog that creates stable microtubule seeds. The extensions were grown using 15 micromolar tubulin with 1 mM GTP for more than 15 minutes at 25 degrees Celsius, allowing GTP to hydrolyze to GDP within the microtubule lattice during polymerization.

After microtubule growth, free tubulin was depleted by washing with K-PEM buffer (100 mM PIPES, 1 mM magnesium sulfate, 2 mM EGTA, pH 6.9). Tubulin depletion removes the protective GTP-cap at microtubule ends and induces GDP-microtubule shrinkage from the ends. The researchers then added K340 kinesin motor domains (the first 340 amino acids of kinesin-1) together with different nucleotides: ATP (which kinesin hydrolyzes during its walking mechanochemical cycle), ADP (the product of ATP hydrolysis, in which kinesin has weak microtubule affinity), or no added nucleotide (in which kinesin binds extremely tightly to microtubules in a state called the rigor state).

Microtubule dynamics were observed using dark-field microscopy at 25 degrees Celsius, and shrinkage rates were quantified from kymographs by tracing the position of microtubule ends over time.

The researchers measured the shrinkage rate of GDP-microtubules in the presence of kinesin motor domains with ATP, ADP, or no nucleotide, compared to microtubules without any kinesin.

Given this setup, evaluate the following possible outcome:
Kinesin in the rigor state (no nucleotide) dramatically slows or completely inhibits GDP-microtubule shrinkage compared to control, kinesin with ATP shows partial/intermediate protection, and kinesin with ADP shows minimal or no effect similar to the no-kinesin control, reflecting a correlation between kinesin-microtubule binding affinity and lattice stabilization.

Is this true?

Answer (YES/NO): NO